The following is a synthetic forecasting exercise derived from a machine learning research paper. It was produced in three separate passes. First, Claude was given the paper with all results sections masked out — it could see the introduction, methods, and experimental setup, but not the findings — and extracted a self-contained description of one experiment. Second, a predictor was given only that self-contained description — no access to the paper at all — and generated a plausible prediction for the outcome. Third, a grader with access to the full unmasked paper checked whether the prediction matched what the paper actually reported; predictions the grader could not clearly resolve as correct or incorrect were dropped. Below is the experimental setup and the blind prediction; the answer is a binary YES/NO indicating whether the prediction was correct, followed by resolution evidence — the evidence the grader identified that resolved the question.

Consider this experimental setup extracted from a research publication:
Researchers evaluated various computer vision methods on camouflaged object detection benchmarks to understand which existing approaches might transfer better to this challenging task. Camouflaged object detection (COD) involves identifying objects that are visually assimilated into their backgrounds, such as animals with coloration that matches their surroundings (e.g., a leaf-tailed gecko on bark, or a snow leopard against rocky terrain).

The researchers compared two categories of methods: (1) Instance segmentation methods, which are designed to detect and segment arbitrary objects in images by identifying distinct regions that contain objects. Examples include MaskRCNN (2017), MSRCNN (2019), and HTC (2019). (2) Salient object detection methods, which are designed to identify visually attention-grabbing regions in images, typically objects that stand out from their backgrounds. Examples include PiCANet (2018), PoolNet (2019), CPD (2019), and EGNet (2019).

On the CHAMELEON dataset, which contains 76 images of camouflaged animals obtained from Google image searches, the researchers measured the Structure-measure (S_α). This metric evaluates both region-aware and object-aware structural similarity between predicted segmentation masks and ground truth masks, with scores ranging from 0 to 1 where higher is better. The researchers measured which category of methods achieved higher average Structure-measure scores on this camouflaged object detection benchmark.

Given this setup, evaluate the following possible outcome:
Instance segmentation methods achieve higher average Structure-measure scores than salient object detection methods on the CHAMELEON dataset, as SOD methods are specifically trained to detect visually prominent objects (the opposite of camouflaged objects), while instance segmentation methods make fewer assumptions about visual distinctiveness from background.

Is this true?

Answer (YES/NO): NO